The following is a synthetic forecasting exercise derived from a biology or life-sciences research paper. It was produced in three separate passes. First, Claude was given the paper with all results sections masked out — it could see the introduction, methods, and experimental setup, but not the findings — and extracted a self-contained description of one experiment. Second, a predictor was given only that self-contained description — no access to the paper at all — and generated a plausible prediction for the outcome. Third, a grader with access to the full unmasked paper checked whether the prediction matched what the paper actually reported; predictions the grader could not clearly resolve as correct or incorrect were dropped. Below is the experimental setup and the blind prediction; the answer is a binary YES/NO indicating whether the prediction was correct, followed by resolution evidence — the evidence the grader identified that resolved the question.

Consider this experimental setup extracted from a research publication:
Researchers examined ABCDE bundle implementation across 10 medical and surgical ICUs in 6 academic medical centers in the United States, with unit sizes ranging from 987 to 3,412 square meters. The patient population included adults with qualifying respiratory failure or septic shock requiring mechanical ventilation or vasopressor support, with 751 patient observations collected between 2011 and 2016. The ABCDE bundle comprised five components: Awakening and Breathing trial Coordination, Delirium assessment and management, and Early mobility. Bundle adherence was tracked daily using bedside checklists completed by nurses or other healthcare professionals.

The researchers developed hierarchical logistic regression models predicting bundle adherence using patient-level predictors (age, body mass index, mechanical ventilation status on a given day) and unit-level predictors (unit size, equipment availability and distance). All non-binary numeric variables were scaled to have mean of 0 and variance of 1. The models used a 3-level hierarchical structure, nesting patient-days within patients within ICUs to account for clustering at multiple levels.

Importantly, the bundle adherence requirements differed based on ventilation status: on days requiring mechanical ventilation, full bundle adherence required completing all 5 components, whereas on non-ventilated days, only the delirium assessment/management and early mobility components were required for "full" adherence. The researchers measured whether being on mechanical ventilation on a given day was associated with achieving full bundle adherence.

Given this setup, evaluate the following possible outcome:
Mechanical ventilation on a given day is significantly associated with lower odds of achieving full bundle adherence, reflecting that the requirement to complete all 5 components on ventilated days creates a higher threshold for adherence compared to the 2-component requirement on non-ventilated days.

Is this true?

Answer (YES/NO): YES